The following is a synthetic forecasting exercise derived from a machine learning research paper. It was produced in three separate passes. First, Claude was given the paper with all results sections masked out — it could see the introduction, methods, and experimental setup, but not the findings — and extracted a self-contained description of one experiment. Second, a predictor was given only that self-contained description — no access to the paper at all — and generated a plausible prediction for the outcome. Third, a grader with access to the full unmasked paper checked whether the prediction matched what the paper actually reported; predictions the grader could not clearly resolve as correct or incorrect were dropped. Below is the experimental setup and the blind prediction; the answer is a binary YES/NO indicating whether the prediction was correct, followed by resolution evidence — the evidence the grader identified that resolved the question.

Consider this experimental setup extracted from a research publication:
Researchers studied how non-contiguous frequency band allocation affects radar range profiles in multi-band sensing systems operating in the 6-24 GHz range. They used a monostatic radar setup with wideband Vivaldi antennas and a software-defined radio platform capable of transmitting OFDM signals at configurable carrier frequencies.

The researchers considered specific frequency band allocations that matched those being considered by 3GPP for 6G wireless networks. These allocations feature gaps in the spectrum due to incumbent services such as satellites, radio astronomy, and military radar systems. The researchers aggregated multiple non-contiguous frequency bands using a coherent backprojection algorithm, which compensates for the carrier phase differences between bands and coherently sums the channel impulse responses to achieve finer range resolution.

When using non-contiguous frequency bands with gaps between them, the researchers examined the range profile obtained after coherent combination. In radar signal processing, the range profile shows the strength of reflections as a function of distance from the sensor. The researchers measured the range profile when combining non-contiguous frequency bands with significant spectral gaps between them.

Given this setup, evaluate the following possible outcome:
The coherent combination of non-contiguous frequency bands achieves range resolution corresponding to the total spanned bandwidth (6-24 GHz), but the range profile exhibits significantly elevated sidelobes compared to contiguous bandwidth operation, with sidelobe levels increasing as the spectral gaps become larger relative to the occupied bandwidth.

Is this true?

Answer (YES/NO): NO